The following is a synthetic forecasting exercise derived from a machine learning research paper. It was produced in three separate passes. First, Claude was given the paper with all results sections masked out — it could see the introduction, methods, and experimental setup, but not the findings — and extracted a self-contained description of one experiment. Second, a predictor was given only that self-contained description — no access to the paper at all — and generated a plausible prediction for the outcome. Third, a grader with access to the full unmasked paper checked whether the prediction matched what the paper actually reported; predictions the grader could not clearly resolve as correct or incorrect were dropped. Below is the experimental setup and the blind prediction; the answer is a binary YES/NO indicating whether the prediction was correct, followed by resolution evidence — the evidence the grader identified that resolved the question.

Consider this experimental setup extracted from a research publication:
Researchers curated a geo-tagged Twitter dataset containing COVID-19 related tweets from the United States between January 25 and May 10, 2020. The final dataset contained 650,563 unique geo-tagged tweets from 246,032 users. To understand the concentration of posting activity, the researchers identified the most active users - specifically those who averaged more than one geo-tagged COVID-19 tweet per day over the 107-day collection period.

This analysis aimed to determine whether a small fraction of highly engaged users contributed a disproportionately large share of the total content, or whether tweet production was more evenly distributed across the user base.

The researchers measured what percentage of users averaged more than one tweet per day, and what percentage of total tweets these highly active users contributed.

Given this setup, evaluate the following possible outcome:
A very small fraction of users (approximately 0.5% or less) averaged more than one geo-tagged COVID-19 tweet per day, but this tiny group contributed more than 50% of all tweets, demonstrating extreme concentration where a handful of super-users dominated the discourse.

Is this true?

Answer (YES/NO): NO